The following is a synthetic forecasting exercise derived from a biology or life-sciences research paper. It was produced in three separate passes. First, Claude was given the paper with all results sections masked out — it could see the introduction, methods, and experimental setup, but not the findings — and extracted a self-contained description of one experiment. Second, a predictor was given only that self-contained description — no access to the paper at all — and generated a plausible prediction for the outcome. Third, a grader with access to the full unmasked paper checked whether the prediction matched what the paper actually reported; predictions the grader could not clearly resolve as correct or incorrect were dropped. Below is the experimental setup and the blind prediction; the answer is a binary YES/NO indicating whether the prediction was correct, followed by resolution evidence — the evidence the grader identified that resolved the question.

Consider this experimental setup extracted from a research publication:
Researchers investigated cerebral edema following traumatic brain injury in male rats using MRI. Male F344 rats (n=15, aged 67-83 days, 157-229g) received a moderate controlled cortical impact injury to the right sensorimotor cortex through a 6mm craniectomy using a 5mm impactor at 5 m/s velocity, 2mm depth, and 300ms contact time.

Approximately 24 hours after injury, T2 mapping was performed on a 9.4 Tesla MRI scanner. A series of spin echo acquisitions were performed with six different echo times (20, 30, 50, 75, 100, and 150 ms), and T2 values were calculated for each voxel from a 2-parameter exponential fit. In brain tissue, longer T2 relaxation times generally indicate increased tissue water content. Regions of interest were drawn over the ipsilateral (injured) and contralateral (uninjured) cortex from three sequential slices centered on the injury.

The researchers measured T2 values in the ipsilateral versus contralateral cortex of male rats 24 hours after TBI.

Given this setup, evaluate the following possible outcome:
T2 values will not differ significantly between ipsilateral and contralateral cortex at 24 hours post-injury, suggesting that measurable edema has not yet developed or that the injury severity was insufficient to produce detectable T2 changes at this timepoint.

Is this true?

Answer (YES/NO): NO